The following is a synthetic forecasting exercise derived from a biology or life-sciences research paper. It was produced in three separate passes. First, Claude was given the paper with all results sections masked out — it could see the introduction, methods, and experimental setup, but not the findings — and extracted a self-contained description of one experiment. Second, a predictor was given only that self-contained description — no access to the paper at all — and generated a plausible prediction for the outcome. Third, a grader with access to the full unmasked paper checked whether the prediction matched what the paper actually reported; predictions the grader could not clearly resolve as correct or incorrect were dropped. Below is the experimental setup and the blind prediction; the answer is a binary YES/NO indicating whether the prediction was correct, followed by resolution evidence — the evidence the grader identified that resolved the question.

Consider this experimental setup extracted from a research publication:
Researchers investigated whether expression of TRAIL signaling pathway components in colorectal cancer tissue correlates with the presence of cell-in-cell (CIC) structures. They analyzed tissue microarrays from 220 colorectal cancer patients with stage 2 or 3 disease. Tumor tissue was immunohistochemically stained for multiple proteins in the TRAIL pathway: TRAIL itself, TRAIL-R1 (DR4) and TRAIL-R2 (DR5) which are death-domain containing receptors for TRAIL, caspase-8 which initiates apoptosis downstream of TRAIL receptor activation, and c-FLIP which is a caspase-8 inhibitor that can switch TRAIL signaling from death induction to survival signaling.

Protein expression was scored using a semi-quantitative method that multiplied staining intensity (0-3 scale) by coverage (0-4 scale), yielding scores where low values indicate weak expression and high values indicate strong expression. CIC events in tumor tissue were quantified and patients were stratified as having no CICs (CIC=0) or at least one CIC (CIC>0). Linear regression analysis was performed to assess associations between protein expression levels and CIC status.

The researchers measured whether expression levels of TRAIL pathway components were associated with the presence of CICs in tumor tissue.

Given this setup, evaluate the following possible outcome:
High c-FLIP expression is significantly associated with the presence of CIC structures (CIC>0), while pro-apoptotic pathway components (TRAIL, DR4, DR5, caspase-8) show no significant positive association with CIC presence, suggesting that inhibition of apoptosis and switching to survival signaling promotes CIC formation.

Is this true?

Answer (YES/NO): NO